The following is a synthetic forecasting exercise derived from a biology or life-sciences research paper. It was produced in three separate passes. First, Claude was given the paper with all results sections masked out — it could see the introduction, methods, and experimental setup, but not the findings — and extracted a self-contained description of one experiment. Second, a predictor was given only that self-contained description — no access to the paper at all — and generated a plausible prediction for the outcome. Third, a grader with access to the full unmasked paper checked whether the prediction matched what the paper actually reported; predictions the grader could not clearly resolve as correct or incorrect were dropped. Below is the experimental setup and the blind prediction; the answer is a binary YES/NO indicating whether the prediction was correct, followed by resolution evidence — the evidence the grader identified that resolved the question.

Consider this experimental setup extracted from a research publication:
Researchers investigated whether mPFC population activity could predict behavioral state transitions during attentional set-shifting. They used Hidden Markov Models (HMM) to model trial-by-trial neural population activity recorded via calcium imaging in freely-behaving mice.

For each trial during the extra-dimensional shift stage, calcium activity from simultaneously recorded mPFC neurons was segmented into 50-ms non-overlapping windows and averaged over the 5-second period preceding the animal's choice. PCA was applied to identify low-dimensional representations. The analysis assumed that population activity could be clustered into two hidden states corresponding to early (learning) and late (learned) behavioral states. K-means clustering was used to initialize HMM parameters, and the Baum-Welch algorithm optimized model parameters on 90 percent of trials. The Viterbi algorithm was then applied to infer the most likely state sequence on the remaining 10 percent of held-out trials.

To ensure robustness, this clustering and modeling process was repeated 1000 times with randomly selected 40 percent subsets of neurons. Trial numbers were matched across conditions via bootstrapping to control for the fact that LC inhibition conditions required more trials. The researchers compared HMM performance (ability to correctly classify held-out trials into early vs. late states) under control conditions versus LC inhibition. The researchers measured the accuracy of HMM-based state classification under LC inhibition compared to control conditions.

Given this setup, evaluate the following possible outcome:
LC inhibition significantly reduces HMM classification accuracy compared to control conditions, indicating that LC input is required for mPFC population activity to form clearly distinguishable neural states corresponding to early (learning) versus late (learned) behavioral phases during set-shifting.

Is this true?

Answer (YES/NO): YES